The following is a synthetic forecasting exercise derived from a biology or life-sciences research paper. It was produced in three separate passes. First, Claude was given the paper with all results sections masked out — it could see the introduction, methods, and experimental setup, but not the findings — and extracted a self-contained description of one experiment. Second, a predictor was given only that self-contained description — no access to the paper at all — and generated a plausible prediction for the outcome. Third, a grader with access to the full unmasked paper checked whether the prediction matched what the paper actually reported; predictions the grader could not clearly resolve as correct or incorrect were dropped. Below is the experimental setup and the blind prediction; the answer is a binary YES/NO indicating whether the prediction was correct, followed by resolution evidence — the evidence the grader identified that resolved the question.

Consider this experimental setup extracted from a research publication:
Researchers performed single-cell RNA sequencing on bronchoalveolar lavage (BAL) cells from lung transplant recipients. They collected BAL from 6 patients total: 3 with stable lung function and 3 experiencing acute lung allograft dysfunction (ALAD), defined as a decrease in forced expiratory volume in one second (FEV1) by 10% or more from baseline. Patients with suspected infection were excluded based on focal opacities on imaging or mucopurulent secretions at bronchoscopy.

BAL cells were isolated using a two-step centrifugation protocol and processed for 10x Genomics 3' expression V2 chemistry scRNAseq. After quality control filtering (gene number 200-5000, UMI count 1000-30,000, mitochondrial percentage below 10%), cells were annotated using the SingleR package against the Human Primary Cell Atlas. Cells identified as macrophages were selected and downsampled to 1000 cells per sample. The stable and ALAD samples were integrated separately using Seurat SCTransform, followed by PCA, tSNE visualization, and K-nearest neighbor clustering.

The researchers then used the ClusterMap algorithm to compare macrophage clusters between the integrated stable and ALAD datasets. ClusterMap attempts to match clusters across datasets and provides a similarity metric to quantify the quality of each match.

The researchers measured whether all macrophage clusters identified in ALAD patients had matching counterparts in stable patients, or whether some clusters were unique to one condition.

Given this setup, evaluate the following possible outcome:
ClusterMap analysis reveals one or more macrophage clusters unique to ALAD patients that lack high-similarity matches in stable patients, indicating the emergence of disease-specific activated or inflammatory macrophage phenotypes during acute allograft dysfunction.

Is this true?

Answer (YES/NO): YES